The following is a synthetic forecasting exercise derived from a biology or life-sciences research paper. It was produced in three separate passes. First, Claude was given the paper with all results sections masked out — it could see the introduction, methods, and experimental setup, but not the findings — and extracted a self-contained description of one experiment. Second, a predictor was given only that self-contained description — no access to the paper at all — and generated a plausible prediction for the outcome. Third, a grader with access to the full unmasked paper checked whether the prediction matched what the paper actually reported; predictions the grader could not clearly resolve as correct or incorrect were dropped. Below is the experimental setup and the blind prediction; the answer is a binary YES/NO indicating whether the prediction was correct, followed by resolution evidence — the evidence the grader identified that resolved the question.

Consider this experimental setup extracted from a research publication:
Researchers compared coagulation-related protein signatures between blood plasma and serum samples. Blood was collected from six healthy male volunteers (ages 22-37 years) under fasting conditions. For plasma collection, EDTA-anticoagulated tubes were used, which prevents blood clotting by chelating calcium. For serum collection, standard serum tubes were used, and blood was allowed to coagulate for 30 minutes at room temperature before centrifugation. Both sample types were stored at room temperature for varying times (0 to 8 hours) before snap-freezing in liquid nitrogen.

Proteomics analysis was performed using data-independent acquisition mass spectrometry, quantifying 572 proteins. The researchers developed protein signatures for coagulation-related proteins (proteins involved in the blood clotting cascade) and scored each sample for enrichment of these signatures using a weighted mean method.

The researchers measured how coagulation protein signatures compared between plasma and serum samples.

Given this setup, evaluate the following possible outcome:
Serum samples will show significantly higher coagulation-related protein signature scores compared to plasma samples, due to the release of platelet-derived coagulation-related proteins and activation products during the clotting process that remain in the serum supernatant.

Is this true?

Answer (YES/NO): YES